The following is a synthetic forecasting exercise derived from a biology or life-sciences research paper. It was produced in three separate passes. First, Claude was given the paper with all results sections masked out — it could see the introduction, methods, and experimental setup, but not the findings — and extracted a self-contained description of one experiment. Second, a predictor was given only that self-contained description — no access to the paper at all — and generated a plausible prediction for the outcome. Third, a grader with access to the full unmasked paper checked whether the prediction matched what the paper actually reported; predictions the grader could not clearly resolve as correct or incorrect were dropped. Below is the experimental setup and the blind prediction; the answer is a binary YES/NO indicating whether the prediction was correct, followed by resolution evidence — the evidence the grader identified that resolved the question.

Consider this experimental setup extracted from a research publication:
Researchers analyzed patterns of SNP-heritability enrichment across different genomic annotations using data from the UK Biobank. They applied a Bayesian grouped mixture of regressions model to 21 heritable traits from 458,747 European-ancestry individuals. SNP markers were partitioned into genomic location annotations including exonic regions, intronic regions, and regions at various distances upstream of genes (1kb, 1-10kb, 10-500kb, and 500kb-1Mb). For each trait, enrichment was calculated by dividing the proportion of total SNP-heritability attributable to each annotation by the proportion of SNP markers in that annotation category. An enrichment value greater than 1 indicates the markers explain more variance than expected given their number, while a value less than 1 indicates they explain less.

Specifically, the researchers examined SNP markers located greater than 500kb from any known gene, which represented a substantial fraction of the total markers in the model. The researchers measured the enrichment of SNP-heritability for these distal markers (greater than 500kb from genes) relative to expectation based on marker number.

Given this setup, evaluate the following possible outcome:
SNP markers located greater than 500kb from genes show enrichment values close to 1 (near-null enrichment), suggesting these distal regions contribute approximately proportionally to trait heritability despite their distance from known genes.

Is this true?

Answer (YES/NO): NO